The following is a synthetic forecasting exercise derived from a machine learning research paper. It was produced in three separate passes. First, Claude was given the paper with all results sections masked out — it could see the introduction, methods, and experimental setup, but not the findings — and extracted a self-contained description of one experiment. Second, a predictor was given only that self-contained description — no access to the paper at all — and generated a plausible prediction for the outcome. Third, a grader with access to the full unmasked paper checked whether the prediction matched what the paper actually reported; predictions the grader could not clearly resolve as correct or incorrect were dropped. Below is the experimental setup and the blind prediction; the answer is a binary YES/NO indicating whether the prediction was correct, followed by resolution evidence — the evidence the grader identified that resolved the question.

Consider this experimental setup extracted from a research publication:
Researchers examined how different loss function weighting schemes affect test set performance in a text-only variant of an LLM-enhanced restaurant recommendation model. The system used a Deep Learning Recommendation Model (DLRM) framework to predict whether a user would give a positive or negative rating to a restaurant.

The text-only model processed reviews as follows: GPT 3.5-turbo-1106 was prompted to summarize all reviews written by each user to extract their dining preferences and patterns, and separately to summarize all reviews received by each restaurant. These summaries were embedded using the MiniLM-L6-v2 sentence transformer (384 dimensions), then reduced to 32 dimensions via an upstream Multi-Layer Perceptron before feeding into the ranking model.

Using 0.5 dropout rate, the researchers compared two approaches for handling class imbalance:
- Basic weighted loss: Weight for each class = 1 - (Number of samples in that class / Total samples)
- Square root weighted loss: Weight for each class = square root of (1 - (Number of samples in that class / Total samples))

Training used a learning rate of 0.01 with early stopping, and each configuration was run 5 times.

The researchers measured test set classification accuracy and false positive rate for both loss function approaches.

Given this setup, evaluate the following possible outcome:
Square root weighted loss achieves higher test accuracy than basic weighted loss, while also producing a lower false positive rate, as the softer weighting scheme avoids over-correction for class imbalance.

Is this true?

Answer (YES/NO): NO